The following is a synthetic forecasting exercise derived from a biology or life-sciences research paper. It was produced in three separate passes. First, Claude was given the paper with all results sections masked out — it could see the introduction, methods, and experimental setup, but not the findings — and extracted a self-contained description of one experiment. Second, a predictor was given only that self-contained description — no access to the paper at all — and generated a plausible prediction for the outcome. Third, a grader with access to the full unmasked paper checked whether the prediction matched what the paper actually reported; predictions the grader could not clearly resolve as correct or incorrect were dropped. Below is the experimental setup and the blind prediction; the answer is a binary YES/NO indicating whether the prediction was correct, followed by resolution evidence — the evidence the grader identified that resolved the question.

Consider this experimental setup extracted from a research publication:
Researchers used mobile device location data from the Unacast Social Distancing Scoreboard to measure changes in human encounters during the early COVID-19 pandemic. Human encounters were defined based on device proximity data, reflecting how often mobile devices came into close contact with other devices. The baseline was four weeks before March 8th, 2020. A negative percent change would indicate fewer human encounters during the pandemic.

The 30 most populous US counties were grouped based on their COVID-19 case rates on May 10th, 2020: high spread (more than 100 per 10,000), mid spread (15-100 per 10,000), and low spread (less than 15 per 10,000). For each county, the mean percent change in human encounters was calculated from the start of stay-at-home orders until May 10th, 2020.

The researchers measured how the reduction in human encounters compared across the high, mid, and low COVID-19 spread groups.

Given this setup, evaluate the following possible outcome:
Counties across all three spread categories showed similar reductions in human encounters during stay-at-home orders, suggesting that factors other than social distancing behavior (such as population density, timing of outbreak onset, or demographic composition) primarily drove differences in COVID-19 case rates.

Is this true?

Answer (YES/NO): YES